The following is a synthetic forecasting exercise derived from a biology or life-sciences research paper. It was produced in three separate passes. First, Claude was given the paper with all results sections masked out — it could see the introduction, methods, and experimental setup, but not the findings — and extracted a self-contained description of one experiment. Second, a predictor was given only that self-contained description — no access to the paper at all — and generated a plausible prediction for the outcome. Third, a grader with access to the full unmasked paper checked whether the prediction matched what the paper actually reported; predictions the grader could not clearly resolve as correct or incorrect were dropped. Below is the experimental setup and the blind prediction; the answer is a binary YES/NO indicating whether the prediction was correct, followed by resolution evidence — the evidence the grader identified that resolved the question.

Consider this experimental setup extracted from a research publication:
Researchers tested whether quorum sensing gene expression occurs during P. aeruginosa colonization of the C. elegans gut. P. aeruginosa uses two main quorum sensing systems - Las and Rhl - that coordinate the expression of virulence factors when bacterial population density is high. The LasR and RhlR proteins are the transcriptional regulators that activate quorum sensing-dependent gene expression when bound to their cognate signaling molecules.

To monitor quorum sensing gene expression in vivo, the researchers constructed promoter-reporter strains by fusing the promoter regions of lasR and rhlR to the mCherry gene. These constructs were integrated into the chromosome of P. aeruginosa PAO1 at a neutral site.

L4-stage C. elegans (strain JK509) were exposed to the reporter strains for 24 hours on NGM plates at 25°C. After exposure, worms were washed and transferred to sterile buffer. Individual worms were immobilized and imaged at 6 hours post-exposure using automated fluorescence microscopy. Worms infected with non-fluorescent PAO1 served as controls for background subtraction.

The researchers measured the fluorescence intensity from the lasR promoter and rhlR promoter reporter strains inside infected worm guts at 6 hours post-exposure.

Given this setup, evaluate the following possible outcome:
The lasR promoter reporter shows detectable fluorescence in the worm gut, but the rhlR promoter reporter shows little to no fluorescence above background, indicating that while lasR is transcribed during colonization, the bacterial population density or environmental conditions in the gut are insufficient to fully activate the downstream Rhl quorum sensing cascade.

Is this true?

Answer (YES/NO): NO